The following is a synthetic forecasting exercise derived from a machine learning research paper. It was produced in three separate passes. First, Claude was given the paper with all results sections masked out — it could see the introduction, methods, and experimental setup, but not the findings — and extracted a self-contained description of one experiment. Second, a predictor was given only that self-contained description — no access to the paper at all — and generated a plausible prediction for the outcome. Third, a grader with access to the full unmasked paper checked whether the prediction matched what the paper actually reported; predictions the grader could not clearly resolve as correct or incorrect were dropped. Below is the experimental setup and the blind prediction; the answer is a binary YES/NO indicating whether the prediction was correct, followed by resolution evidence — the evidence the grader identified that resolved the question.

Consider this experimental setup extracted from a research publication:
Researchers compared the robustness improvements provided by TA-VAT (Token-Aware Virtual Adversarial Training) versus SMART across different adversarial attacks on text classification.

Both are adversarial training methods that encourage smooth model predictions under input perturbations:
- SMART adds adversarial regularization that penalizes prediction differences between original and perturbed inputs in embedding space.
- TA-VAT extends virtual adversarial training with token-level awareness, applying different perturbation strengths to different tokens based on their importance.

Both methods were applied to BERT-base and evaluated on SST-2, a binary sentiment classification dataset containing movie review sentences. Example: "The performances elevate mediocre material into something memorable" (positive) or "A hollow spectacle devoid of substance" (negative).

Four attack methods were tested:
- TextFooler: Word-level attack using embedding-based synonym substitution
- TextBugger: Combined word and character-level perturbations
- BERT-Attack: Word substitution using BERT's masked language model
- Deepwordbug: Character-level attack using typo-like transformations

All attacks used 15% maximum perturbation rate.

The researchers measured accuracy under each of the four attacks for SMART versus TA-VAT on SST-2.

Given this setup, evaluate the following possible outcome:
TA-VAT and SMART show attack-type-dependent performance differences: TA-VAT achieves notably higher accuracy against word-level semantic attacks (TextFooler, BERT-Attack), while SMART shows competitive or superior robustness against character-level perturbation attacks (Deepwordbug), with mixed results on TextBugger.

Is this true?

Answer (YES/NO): NO